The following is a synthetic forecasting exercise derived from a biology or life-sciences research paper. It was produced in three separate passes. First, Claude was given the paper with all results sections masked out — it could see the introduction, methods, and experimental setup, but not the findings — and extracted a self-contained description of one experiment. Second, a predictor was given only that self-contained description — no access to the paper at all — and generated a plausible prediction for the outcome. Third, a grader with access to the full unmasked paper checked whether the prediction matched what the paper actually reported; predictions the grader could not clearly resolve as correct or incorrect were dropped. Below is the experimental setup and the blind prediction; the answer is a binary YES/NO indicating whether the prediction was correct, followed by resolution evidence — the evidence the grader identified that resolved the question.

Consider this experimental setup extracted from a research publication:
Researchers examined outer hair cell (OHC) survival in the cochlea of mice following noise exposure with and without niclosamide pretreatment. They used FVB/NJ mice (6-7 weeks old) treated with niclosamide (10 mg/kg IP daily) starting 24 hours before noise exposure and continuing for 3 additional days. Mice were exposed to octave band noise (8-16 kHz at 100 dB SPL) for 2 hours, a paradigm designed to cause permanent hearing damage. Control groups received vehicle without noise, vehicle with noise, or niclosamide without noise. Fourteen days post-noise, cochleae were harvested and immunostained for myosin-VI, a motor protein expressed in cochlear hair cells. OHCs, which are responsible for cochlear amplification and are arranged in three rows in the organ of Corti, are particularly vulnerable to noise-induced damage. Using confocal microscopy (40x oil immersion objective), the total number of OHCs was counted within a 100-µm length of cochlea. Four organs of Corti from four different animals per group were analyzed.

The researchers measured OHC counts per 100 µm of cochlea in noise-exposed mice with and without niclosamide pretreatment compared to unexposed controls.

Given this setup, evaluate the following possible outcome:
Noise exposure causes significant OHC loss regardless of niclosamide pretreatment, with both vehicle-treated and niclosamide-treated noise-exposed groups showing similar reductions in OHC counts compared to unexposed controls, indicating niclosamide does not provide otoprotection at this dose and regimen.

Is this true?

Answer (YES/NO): NO